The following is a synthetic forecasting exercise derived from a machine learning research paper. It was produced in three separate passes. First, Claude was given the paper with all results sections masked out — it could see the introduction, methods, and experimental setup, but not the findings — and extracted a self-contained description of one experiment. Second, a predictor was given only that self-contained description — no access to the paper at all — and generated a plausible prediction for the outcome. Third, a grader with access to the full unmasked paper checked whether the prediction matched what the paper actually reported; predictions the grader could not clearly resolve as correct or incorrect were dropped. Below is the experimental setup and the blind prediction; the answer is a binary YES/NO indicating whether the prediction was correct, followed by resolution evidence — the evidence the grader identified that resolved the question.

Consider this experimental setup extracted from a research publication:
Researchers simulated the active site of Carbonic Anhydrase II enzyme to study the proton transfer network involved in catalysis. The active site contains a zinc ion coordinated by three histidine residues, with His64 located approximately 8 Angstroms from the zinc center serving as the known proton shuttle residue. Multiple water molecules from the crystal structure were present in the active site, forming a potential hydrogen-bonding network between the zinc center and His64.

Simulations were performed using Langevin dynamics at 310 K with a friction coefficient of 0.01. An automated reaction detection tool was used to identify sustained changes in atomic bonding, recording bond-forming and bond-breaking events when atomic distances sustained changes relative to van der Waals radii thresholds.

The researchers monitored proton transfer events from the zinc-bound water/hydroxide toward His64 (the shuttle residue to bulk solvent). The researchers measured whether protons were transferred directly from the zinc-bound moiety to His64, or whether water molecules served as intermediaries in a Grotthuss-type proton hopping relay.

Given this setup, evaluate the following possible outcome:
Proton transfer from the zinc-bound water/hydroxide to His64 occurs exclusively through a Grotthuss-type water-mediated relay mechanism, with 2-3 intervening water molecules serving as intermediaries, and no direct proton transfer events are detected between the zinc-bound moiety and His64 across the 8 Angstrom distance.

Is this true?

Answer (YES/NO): YES